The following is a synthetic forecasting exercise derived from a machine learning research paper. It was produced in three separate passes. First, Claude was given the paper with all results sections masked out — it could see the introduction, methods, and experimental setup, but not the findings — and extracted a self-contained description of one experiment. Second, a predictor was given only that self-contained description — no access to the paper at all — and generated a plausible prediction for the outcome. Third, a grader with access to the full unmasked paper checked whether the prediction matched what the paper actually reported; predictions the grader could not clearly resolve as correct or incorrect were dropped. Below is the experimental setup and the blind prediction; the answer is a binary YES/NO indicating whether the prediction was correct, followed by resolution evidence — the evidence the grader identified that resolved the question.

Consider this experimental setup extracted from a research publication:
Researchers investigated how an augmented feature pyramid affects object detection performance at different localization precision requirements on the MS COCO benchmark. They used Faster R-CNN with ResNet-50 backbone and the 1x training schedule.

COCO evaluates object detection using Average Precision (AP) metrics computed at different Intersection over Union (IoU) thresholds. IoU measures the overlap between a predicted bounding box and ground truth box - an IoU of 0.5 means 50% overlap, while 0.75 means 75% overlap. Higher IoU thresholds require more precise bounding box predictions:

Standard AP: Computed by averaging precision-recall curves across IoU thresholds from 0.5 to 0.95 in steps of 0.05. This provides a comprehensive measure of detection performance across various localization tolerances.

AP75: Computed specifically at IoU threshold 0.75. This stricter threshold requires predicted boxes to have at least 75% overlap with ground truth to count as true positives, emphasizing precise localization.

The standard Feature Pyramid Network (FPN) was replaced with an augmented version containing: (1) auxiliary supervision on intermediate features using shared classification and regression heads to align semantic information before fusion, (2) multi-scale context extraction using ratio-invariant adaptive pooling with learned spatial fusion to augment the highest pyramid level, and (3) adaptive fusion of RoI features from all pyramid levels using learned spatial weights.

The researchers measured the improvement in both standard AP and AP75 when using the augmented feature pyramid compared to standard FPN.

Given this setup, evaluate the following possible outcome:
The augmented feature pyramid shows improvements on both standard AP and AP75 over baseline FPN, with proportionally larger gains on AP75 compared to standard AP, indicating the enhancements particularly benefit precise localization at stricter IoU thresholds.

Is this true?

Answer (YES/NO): YES